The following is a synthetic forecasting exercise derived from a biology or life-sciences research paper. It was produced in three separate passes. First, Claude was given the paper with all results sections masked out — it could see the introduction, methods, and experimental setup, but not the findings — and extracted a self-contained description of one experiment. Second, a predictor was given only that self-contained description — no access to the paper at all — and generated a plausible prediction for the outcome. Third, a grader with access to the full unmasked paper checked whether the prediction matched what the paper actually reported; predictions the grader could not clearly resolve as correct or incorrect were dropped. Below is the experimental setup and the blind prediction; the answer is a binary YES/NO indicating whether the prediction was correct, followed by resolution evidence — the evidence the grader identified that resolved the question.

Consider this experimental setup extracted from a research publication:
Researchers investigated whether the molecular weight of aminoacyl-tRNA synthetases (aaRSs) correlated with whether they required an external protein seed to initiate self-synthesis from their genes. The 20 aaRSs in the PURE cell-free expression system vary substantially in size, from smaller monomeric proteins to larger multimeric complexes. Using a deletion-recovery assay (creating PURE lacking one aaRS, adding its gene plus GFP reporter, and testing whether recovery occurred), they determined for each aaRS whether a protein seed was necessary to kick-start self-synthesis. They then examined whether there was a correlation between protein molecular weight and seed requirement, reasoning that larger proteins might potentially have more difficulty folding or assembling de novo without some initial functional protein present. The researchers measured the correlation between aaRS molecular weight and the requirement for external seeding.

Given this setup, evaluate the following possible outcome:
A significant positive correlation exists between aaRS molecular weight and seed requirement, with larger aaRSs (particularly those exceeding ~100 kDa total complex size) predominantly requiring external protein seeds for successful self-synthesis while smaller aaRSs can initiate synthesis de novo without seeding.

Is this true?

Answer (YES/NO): YES